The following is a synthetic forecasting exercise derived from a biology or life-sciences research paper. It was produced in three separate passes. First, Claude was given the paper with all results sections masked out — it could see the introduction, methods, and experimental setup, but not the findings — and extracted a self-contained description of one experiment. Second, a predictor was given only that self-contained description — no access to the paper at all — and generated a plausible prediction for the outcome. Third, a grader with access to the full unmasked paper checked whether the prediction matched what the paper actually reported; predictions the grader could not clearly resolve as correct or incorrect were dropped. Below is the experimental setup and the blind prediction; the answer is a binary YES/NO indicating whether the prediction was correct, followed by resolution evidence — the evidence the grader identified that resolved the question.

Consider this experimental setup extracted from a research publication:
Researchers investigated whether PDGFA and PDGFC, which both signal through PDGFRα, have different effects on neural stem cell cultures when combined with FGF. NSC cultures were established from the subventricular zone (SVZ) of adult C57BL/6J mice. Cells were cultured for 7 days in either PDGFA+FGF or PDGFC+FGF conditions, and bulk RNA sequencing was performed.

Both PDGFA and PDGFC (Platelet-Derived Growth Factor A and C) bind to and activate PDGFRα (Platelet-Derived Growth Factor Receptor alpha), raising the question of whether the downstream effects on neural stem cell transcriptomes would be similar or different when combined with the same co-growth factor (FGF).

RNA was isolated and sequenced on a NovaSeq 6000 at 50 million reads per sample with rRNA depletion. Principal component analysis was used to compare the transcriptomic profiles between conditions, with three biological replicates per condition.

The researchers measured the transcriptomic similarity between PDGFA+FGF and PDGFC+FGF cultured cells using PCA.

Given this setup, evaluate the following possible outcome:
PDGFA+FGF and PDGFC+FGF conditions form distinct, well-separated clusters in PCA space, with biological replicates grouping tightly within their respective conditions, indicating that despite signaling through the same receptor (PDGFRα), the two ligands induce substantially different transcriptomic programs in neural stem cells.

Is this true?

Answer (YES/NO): NO